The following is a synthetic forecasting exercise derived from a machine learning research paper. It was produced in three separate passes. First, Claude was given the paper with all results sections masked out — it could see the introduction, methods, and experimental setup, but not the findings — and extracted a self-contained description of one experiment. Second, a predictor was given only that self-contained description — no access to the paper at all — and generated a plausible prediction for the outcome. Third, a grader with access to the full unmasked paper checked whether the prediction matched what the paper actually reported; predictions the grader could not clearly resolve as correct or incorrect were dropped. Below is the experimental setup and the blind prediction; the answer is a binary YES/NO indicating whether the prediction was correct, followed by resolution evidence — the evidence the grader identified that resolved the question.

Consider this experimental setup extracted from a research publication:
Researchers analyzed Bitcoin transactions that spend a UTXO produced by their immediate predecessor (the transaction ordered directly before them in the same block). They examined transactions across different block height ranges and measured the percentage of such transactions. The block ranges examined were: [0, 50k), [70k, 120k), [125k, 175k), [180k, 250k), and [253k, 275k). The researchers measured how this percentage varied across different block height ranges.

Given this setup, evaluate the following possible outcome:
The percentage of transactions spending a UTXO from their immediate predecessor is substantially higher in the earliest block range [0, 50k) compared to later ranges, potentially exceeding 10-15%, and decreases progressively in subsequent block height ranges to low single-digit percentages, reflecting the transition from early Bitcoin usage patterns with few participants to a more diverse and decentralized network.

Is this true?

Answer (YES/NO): NO